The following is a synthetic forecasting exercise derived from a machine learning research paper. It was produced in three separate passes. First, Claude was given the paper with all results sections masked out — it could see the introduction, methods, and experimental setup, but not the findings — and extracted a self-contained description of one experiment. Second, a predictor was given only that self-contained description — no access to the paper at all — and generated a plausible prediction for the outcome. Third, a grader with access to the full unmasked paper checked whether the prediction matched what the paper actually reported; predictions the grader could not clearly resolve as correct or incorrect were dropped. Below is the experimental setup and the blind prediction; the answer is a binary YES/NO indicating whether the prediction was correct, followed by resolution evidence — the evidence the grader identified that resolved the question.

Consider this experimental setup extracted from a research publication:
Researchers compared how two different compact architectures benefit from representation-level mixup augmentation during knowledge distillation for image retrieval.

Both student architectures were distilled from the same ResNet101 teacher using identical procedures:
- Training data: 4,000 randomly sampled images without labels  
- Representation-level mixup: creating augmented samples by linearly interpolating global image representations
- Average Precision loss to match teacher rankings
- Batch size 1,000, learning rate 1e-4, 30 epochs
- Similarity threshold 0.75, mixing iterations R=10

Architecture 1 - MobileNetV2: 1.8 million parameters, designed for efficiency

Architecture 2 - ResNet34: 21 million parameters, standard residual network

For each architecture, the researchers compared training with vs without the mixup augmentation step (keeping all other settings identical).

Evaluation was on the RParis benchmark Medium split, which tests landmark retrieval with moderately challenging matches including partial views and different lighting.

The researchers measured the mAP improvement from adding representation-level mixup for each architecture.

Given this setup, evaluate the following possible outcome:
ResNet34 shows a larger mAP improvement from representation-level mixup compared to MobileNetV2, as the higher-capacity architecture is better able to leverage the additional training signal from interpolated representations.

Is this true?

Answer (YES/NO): YES